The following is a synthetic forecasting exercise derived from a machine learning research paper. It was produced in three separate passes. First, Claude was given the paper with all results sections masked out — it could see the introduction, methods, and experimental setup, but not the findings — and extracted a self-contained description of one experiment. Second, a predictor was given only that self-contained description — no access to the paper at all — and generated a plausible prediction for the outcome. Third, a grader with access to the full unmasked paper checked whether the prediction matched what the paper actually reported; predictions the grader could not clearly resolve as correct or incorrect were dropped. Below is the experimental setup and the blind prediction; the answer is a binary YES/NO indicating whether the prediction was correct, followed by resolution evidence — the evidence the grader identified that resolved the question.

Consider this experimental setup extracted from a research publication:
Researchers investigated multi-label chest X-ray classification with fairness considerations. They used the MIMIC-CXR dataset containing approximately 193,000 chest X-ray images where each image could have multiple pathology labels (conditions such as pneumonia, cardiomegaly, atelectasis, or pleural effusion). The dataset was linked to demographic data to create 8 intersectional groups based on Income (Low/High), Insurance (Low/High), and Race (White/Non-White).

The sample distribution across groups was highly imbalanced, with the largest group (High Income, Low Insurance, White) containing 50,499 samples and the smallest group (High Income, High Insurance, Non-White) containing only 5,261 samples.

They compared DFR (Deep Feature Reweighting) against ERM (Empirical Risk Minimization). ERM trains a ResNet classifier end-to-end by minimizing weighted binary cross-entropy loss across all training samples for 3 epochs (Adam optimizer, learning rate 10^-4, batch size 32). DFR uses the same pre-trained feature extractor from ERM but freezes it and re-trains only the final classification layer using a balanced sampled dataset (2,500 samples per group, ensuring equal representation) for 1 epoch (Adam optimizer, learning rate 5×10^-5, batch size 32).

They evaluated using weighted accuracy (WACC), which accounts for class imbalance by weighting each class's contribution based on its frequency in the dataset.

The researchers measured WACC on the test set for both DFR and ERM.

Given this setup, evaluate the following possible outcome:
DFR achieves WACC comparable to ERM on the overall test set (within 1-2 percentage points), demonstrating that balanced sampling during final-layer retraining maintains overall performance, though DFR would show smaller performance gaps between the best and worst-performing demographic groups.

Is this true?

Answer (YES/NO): YES